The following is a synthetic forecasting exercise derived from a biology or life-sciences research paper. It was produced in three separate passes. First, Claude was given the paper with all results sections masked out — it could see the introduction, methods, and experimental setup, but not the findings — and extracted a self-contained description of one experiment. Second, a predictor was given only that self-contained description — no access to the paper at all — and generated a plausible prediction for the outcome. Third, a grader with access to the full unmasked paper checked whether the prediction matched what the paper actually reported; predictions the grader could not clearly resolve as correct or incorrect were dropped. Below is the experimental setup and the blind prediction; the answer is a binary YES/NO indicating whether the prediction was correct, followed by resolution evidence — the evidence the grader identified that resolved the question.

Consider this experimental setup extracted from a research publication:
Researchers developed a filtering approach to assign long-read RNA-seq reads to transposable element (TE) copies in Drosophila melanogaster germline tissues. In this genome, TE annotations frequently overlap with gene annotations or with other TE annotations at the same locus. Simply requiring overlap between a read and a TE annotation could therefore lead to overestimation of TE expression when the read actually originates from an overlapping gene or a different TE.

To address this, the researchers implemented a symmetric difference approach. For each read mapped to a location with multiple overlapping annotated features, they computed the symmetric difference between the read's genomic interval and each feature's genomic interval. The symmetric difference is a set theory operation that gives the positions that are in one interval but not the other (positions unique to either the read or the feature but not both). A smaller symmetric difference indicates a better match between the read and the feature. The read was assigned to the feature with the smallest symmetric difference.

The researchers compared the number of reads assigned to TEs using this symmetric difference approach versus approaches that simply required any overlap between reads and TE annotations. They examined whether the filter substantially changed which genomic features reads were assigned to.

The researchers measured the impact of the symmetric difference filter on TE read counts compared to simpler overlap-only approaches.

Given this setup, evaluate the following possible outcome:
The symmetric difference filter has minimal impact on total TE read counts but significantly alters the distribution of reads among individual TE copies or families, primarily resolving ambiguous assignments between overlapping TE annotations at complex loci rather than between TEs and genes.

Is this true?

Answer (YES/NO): NO